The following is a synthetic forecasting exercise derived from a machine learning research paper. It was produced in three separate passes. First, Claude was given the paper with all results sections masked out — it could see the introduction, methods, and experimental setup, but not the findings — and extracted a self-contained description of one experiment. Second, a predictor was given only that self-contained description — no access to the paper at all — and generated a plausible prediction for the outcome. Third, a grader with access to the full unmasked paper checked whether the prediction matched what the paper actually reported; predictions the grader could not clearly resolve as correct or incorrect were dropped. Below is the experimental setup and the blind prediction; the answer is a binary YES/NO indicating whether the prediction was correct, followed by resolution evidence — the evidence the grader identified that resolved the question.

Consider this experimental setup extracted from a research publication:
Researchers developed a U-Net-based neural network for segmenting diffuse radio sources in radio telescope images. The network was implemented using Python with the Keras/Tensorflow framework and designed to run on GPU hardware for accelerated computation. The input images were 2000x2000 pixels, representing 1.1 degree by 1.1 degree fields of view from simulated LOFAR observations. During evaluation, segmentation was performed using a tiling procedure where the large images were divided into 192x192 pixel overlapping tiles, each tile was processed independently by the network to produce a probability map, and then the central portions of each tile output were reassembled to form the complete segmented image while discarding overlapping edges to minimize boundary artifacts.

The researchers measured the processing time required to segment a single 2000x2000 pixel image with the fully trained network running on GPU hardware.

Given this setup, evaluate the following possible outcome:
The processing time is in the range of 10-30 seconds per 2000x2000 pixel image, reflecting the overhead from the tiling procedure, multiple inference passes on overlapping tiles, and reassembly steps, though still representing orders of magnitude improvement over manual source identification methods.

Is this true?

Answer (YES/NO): NO